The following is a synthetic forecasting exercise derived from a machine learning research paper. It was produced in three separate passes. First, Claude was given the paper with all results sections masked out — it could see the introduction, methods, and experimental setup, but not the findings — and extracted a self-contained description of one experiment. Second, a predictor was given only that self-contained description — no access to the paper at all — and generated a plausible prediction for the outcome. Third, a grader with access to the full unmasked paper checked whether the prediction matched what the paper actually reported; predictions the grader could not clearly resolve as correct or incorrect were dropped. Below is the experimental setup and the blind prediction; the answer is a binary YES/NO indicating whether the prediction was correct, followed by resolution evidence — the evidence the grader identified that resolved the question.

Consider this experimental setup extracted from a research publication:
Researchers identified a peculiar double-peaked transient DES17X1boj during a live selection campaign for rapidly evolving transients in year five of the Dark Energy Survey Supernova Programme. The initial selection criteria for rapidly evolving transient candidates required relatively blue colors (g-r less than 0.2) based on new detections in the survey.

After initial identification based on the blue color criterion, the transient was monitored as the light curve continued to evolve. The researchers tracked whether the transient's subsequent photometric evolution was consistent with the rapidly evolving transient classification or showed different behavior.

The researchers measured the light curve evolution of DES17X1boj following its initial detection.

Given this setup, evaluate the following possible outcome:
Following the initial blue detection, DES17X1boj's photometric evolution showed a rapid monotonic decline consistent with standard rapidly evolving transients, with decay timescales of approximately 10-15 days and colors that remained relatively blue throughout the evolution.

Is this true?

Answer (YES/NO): NO